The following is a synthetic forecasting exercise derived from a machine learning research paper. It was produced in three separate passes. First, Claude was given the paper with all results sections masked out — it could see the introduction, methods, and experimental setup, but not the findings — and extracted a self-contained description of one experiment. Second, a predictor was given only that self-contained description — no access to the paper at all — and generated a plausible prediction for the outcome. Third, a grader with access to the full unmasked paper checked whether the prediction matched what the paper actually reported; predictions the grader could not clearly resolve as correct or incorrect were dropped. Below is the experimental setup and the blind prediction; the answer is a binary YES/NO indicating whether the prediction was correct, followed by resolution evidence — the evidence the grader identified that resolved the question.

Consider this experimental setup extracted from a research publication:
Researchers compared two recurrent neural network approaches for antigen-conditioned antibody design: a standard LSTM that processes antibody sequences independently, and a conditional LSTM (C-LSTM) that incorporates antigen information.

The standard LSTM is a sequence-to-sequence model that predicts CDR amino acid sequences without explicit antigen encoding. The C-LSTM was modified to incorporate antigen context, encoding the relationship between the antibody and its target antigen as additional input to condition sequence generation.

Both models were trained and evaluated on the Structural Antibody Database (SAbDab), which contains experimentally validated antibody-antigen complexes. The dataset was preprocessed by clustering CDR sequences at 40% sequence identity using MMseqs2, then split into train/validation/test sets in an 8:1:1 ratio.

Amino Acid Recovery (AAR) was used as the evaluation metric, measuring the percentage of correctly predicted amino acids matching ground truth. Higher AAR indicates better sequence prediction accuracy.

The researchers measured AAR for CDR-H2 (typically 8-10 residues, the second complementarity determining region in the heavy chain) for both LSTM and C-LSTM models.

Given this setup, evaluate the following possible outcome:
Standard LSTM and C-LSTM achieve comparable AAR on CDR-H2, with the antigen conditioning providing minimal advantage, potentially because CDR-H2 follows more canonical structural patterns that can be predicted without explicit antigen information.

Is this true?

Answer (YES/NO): YES